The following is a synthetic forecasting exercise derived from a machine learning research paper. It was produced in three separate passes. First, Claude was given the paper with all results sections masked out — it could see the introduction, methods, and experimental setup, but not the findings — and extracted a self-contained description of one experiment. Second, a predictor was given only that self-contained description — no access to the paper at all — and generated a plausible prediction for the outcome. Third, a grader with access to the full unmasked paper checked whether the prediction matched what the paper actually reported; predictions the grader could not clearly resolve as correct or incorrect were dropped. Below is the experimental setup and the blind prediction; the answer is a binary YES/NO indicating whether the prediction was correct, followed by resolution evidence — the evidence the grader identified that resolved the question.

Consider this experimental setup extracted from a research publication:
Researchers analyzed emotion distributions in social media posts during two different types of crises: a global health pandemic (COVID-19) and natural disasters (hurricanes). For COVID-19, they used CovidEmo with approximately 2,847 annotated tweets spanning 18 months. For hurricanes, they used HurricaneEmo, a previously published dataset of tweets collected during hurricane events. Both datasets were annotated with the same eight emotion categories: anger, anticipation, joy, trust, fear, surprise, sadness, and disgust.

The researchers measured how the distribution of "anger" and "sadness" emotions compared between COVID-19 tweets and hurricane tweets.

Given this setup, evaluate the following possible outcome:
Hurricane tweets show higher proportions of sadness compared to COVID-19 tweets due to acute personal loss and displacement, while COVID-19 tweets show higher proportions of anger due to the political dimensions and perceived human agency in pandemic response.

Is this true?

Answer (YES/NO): NO